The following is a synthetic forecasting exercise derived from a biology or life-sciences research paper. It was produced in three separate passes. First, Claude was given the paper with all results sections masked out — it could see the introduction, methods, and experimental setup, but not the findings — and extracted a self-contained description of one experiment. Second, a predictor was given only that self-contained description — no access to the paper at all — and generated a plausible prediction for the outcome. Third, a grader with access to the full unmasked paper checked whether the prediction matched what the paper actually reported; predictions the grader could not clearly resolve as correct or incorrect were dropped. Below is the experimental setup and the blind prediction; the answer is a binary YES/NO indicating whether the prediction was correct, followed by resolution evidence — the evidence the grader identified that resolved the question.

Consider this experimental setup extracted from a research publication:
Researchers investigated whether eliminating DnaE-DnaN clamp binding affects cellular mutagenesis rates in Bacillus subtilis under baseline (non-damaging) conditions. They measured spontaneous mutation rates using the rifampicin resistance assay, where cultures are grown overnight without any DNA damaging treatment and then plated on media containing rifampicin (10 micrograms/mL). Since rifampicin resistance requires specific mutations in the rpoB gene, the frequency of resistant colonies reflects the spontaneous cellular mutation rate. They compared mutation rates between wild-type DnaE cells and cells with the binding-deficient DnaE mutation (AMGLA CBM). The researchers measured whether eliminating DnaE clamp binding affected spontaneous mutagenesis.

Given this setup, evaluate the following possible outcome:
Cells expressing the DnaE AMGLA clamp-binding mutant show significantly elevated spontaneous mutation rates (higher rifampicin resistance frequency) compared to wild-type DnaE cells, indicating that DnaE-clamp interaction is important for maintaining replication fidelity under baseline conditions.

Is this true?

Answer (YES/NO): NO